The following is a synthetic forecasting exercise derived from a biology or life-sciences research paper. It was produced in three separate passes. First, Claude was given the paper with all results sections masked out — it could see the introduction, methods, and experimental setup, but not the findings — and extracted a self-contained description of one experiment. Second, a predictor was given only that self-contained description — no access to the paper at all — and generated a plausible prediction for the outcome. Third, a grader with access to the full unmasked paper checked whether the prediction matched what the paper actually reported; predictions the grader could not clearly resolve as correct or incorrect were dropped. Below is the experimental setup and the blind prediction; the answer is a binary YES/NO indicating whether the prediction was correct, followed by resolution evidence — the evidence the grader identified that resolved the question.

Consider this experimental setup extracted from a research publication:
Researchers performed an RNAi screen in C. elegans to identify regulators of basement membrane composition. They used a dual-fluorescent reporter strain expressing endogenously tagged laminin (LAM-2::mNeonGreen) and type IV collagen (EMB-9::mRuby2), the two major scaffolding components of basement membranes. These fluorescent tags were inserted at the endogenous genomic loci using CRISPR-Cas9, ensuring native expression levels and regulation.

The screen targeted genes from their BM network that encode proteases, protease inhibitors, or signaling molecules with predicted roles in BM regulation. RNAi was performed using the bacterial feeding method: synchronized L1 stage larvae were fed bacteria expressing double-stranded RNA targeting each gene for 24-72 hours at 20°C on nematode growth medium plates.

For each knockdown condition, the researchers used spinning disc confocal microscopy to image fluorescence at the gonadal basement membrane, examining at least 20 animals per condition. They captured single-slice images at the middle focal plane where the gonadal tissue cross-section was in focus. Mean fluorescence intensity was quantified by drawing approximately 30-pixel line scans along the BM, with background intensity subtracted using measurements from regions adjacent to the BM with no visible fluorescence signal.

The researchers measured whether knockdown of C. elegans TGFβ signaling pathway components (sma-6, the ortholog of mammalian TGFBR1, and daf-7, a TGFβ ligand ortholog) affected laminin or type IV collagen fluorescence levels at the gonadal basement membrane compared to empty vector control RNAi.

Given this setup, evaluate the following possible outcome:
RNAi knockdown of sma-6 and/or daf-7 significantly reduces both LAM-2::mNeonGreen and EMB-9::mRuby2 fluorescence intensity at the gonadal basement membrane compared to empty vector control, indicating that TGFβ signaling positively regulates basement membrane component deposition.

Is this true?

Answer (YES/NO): NO